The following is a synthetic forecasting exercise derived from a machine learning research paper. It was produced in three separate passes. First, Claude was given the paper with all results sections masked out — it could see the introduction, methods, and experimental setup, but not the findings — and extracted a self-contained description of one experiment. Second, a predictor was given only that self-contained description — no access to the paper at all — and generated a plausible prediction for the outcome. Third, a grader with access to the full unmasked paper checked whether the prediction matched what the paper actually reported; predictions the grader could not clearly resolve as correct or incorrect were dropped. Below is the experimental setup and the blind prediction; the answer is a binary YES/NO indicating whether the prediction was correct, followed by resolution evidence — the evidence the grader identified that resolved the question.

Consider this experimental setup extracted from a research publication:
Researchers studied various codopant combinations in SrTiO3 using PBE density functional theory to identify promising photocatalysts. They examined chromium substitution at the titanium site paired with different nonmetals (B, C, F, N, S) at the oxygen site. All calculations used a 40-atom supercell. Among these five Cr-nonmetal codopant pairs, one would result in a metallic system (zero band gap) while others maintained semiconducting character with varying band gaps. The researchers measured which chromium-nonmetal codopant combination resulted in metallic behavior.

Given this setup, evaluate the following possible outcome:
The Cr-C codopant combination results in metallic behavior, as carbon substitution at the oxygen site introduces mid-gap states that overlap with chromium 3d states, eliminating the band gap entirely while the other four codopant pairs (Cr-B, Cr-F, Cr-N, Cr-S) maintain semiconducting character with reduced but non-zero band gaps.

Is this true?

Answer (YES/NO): YES